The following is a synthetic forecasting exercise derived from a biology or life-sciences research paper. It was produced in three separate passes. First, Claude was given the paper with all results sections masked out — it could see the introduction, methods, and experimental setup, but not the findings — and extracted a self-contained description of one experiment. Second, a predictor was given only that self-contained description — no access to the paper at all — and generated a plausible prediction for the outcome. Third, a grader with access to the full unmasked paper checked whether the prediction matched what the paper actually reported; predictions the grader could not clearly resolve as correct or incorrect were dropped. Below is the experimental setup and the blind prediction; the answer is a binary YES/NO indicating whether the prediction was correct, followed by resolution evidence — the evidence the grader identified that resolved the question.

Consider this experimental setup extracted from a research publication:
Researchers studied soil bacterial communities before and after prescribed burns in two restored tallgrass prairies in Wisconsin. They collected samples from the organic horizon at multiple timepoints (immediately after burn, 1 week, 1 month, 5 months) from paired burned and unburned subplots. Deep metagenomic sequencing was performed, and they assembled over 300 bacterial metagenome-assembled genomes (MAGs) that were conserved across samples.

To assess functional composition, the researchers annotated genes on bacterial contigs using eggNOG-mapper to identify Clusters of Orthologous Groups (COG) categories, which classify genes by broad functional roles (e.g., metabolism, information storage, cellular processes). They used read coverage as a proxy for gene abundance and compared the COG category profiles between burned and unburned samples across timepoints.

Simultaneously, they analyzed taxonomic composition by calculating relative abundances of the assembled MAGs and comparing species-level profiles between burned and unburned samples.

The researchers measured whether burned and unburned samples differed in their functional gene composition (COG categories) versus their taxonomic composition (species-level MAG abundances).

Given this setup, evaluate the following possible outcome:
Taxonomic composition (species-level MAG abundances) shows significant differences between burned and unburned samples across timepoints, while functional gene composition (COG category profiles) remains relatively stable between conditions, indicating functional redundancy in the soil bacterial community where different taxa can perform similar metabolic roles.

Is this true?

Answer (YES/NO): YES